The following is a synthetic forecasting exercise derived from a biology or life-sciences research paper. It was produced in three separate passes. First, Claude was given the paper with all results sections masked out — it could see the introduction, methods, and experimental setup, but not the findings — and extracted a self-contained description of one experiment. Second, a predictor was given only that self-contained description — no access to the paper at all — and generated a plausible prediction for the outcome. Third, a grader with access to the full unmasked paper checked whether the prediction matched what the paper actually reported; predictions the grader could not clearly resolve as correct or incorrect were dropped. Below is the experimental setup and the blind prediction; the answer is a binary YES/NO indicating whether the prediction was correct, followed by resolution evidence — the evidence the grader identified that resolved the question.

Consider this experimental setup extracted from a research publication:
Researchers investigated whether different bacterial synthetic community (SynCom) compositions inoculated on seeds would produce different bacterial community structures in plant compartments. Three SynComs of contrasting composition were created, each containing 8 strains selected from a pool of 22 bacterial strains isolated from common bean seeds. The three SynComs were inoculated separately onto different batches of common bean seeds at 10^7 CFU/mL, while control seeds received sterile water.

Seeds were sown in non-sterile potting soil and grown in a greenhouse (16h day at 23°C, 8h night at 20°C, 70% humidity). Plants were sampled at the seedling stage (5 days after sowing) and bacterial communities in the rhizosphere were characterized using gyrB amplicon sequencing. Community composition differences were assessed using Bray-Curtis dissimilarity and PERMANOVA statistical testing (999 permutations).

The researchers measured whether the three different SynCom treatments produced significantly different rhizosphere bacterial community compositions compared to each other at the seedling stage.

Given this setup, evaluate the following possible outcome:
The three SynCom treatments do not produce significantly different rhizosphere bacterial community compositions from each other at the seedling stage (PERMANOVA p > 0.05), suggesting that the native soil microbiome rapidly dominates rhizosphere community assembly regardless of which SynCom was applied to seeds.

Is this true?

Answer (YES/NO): YES